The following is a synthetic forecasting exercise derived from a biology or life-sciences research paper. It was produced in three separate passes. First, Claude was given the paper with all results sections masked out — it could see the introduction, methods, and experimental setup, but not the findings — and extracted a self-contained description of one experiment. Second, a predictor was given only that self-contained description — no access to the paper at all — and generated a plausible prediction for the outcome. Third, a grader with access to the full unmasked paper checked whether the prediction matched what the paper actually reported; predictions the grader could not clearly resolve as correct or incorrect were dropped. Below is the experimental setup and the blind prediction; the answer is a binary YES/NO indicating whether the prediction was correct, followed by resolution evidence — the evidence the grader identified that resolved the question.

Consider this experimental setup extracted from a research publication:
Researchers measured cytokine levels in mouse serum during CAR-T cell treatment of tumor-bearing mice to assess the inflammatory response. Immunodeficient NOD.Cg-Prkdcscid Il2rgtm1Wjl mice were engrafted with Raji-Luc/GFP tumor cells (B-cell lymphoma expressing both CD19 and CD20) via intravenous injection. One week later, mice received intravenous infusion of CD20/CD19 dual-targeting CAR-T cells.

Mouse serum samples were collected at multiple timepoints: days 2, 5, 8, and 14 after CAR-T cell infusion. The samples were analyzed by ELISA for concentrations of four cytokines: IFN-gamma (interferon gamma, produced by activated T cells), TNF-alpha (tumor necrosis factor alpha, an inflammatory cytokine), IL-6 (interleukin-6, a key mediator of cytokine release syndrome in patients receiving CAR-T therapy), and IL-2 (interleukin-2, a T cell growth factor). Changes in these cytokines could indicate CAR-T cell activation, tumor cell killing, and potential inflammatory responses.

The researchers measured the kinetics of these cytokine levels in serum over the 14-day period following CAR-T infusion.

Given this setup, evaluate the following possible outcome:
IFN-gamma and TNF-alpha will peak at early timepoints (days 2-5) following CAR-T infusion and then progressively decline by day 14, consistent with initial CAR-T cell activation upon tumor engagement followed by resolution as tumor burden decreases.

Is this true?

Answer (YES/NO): NO